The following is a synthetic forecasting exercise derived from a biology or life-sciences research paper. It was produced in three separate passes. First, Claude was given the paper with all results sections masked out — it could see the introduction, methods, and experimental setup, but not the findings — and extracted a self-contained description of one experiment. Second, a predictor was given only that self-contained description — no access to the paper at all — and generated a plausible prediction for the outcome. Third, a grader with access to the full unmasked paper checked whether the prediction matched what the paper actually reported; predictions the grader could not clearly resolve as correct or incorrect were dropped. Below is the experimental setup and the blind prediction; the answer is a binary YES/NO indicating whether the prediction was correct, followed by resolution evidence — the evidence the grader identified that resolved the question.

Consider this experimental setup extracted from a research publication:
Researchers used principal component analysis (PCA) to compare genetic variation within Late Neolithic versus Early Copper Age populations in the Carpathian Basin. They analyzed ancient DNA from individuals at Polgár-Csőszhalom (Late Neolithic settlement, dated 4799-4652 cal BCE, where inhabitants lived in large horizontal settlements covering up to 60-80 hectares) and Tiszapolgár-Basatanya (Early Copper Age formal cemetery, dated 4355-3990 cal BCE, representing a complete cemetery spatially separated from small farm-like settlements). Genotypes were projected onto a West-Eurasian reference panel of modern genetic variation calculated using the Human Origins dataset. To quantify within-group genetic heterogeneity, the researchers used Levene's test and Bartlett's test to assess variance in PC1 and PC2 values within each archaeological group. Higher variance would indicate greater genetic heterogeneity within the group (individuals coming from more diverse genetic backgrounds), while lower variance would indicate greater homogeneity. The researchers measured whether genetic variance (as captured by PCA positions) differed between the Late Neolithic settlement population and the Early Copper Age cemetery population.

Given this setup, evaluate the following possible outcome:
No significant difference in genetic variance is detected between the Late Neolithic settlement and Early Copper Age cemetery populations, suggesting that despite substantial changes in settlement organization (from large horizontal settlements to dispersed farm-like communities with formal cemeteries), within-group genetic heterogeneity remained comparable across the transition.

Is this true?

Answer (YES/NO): NO